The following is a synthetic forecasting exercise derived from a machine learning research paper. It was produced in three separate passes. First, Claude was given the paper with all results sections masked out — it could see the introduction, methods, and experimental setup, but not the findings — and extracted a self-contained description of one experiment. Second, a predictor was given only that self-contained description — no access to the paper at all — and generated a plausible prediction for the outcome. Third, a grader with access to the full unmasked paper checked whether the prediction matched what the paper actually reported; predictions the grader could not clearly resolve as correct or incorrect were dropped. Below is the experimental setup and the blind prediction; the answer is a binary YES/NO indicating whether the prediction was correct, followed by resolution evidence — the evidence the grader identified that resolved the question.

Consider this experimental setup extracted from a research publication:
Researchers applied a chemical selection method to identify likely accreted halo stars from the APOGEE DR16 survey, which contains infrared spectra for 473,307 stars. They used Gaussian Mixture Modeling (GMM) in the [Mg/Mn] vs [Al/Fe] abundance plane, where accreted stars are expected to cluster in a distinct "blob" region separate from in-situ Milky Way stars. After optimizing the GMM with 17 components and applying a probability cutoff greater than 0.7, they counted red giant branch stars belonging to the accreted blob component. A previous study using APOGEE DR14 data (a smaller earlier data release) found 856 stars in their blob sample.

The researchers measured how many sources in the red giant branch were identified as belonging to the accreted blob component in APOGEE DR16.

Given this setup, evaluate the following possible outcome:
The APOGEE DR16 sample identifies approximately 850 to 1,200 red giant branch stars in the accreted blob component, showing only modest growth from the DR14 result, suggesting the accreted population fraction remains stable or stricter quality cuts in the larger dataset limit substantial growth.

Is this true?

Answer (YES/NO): NO